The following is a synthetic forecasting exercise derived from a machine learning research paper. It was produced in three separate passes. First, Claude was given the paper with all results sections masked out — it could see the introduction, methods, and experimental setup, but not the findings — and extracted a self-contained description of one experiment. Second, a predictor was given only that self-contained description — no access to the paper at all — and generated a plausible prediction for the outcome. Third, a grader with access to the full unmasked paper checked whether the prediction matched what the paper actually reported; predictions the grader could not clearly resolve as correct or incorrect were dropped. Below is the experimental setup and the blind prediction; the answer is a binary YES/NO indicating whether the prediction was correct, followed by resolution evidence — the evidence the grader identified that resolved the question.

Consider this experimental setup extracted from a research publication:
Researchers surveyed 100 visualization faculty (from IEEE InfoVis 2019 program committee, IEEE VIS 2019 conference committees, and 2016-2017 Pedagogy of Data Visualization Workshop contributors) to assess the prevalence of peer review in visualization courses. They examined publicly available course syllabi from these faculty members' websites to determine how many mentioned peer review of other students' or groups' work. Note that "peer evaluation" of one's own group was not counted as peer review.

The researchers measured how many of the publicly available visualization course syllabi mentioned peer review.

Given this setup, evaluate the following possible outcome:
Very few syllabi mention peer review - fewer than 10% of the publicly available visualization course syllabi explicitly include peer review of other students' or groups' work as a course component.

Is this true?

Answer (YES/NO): YES